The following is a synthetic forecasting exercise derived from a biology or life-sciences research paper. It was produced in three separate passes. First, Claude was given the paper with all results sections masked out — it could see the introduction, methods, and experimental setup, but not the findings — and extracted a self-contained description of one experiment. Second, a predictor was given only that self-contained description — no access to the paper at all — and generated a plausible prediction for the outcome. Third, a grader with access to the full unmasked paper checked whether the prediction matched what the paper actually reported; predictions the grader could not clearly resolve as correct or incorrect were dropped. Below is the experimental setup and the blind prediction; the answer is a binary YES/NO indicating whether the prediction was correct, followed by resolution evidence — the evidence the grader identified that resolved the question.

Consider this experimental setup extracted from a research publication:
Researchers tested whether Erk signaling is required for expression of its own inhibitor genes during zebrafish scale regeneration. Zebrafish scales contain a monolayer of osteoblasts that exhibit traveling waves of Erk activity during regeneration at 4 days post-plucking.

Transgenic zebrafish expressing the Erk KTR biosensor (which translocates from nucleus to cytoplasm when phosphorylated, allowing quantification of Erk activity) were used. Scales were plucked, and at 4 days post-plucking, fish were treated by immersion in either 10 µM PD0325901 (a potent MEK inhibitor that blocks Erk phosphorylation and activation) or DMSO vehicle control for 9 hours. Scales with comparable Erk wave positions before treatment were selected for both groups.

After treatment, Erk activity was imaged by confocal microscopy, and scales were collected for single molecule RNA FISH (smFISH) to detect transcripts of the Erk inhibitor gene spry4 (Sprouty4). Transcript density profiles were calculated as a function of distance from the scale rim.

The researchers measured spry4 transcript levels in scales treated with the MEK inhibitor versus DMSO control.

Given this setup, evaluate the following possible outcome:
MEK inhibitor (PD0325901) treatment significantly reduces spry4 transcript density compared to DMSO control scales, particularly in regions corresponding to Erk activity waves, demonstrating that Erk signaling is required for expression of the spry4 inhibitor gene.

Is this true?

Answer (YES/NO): YES